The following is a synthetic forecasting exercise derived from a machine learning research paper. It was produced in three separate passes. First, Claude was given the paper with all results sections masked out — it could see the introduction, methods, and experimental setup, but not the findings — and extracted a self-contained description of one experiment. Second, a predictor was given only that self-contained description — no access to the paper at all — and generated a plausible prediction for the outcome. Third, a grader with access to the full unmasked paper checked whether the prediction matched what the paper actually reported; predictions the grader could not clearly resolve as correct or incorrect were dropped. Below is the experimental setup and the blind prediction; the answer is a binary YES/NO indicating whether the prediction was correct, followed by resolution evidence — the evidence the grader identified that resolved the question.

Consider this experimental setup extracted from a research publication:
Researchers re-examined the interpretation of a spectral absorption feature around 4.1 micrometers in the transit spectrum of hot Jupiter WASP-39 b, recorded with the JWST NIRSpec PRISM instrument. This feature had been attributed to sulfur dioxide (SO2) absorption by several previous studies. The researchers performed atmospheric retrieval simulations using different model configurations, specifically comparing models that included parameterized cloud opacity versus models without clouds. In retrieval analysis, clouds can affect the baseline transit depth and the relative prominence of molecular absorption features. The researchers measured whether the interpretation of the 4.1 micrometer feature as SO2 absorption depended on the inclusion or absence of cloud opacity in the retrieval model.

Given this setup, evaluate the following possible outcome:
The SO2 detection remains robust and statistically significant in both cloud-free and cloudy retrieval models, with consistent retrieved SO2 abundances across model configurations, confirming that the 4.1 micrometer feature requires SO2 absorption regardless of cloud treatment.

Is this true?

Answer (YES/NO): NO